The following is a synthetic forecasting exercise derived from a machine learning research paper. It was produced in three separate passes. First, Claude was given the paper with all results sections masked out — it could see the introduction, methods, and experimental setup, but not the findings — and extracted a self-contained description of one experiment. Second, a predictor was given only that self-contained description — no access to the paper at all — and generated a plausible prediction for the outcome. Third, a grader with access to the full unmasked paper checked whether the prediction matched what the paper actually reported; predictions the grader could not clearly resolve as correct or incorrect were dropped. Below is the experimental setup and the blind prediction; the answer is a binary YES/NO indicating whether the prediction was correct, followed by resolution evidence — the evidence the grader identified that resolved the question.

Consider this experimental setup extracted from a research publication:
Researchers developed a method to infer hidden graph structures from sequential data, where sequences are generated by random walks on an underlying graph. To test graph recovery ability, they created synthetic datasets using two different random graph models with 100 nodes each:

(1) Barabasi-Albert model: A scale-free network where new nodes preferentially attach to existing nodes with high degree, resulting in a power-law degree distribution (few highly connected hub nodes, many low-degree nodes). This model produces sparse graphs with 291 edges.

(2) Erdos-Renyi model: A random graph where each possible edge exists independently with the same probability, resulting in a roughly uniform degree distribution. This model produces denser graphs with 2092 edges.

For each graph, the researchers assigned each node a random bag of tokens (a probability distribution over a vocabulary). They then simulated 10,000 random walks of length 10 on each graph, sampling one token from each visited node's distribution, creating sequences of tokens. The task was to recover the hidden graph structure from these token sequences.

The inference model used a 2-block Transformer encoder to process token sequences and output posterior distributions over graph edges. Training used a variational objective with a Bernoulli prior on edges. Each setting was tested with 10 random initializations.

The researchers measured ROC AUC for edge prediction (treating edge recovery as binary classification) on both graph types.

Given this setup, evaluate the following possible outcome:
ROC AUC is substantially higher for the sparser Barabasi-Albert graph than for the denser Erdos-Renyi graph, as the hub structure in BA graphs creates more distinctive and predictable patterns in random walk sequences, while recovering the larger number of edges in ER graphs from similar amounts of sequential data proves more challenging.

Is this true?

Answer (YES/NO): YES